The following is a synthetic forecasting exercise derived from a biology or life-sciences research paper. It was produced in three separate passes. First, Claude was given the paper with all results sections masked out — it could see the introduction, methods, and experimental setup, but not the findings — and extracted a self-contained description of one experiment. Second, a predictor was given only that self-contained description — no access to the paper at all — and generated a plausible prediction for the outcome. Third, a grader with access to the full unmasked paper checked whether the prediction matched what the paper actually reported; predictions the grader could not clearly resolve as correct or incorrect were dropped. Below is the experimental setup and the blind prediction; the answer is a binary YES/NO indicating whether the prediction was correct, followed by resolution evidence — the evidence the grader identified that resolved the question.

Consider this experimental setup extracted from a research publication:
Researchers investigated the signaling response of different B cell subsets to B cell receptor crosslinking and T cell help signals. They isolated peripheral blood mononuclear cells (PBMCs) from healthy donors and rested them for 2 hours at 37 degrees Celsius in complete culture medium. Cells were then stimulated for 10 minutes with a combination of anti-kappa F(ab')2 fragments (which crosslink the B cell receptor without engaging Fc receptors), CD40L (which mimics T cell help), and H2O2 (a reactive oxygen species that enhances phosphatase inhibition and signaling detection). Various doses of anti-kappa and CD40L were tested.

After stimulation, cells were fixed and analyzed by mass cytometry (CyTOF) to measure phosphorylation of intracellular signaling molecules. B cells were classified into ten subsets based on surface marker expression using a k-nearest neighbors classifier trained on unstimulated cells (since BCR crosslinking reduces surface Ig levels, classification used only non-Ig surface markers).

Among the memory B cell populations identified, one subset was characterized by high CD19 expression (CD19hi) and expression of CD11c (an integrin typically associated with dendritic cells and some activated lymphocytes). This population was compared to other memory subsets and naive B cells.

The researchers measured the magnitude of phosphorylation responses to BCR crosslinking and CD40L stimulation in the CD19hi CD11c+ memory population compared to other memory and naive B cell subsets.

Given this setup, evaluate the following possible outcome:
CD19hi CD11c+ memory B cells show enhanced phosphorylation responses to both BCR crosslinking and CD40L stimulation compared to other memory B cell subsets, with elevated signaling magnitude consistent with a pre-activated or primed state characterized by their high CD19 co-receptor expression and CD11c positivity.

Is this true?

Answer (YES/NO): YES